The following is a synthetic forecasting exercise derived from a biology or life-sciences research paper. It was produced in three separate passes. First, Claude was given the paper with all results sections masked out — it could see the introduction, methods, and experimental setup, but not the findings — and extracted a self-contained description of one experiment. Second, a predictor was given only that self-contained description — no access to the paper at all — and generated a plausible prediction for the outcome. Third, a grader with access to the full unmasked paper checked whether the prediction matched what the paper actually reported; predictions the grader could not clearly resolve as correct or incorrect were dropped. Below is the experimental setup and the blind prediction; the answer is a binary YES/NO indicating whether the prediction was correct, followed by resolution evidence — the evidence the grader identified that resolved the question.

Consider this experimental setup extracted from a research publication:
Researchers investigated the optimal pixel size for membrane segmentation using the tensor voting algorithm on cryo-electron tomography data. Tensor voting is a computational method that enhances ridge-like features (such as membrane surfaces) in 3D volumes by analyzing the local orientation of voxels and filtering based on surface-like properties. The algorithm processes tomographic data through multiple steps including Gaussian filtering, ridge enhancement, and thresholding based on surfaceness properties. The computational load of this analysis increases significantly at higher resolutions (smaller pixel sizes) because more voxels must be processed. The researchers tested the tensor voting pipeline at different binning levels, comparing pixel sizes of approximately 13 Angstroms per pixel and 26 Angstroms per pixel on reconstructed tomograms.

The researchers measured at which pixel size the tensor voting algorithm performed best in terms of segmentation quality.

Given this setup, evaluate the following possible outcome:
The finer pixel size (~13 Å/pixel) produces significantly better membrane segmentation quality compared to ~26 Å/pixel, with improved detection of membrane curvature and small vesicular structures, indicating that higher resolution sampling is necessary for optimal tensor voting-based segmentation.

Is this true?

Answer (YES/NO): NO